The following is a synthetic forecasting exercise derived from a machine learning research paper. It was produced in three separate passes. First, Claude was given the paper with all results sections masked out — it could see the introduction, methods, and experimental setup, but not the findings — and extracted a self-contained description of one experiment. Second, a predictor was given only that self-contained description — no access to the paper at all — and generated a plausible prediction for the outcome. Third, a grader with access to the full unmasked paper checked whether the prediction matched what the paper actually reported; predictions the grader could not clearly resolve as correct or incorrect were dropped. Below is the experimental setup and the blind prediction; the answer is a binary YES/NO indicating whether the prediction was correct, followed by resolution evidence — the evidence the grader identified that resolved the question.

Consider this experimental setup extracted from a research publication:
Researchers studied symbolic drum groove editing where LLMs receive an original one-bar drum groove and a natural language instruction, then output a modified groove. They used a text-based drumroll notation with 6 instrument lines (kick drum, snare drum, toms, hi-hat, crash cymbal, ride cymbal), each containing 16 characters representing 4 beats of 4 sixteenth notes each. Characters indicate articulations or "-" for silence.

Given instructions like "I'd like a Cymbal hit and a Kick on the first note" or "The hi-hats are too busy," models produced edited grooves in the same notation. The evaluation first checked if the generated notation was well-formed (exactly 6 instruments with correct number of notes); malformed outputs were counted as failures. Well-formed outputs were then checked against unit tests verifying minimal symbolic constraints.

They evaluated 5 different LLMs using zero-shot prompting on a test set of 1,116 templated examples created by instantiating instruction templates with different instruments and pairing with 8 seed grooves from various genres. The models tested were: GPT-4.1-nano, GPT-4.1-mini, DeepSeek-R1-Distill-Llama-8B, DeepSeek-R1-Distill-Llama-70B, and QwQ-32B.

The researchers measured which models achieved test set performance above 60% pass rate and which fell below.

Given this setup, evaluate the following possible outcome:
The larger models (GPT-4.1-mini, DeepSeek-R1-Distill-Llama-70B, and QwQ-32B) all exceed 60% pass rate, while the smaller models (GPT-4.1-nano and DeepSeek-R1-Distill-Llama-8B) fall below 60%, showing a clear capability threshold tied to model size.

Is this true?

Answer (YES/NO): NO